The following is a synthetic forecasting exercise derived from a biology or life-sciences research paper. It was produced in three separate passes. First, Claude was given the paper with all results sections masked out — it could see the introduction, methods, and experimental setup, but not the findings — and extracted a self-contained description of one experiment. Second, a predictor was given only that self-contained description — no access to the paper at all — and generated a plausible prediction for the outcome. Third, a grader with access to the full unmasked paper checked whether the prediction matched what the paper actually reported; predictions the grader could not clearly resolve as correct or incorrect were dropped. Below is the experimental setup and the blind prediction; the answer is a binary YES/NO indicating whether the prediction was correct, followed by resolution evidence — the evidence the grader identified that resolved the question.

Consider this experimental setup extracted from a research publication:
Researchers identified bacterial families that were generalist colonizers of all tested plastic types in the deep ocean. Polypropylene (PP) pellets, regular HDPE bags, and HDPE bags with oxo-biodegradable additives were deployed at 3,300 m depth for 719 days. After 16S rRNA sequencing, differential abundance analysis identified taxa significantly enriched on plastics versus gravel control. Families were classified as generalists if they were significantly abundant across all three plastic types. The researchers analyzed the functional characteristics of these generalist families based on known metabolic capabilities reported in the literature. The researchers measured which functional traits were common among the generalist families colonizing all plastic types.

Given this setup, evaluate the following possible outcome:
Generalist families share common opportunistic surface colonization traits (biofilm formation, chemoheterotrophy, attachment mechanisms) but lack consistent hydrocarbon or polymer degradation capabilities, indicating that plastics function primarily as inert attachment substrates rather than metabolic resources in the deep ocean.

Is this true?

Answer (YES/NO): NO